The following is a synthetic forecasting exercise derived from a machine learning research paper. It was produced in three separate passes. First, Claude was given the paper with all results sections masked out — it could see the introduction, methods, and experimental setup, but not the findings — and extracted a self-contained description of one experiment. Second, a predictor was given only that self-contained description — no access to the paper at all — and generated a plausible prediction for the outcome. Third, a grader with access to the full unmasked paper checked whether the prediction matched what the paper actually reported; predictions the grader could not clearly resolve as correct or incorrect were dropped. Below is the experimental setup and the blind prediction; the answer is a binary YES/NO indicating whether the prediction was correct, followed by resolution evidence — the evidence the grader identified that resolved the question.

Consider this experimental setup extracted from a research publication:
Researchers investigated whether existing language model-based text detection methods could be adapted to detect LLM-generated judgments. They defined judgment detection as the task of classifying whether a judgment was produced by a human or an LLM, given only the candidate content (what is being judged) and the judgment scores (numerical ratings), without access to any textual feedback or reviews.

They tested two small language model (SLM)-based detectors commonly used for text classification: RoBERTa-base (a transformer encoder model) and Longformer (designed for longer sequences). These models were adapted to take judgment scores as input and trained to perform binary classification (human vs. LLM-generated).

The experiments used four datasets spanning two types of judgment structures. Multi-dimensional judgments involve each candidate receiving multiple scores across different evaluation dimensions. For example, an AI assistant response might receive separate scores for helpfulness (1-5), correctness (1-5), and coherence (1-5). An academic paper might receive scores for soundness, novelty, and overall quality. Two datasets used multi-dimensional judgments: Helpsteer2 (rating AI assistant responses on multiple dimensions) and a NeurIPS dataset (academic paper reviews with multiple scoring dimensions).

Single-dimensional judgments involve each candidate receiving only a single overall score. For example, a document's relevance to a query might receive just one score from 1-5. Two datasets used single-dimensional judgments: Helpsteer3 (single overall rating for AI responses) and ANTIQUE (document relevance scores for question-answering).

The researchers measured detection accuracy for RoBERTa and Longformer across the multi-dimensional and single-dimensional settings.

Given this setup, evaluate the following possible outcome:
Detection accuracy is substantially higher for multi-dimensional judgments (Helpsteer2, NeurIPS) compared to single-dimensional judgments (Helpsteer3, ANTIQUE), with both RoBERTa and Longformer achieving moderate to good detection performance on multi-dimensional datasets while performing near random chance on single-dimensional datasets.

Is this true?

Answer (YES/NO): NO